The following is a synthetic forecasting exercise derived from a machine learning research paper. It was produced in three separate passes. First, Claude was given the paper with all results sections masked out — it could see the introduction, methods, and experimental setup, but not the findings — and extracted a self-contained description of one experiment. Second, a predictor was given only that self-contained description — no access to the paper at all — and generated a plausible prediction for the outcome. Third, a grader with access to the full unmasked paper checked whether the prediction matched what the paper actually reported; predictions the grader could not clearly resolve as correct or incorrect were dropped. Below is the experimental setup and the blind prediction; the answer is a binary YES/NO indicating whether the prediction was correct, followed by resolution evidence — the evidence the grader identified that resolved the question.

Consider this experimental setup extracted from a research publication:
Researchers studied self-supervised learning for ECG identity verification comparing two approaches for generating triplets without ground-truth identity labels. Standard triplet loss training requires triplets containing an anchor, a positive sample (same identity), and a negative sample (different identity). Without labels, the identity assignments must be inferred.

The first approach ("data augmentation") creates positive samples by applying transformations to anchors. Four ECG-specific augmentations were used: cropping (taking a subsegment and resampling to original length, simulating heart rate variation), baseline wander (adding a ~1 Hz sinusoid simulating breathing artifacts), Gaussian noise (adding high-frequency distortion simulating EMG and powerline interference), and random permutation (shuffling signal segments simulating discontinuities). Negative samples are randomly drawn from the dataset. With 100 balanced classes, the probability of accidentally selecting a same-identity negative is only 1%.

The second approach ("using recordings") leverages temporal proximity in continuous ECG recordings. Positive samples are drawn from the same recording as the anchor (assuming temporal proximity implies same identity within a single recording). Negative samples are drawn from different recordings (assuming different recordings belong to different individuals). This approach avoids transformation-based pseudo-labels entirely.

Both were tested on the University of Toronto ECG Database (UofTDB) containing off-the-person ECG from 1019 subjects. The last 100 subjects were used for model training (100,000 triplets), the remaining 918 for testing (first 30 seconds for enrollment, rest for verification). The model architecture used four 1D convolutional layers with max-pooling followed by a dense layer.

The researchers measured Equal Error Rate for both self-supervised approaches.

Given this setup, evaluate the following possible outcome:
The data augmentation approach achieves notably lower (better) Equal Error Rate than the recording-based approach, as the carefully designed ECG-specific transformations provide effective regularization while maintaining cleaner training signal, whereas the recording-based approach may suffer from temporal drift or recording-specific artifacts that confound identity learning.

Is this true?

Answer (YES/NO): NO